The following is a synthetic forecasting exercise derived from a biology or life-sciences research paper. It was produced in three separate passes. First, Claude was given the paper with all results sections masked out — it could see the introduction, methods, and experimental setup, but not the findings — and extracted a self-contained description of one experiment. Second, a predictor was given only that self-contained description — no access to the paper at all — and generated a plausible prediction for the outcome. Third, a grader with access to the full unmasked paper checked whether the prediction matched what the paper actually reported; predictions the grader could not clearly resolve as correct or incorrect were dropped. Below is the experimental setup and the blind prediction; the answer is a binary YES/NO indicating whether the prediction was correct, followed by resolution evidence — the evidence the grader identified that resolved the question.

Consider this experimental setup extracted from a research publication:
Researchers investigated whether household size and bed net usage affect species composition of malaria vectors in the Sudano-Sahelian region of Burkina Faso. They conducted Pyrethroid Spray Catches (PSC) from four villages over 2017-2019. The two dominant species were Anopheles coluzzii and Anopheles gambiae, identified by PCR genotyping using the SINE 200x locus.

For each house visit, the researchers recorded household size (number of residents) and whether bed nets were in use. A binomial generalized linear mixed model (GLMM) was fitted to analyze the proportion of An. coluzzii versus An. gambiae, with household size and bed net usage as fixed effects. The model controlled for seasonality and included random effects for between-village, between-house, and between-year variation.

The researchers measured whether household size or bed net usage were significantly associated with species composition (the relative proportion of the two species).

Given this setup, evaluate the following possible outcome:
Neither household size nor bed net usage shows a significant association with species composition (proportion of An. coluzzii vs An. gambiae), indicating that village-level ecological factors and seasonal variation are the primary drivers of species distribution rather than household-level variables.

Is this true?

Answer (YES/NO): YES